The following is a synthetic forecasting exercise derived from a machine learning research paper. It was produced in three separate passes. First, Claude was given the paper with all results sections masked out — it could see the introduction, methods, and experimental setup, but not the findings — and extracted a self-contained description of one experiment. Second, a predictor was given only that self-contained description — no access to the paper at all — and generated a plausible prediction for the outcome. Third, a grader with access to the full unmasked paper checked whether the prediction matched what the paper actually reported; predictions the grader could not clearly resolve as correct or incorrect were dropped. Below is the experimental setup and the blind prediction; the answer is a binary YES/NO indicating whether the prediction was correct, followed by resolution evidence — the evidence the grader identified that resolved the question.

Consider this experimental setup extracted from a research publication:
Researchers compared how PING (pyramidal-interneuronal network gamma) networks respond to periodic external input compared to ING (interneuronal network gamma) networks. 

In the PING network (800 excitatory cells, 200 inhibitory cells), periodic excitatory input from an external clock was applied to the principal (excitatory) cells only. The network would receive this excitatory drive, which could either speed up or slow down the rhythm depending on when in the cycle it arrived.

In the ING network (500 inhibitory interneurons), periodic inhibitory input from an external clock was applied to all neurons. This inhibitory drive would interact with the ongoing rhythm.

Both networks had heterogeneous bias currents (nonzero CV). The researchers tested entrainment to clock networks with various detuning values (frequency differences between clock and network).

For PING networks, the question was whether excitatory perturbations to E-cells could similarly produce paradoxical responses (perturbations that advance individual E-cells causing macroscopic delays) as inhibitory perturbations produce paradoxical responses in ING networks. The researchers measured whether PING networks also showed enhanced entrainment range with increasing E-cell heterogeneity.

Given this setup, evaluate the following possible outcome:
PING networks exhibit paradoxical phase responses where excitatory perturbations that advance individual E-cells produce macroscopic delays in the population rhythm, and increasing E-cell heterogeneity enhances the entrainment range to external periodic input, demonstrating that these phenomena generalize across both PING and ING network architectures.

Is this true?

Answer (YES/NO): YES